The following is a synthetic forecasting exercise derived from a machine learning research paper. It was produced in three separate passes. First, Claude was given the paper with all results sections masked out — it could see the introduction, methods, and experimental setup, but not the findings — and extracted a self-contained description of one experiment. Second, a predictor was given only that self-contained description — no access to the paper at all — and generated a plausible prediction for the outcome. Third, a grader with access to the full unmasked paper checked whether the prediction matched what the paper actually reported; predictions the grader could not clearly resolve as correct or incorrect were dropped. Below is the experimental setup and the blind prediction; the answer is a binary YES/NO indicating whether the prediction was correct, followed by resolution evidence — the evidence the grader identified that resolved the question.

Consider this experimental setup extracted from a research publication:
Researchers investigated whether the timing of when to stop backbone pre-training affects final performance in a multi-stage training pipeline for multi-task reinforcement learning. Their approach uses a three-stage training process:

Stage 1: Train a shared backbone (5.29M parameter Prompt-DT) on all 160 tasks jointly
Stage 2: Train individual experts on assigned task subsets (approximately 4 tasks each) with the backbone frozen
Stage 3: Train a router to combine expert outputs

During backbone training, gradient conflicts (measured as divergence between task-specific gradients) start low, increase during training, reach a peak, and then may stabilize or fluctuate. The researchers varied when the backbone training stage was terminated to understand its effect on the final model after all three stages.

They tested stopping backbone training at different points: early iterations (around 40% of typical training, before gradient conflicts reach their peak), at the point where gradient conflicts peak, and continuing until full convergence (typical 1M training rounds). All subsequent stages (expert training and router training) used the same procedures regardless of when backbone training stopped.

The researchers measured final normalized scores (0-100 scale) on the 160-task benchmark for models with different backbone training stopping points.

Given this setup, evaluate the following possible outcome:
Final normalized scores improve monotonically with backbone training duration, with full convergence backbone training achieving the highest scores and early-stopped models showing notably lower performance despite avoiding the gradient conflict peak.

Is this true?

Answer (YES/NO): NO